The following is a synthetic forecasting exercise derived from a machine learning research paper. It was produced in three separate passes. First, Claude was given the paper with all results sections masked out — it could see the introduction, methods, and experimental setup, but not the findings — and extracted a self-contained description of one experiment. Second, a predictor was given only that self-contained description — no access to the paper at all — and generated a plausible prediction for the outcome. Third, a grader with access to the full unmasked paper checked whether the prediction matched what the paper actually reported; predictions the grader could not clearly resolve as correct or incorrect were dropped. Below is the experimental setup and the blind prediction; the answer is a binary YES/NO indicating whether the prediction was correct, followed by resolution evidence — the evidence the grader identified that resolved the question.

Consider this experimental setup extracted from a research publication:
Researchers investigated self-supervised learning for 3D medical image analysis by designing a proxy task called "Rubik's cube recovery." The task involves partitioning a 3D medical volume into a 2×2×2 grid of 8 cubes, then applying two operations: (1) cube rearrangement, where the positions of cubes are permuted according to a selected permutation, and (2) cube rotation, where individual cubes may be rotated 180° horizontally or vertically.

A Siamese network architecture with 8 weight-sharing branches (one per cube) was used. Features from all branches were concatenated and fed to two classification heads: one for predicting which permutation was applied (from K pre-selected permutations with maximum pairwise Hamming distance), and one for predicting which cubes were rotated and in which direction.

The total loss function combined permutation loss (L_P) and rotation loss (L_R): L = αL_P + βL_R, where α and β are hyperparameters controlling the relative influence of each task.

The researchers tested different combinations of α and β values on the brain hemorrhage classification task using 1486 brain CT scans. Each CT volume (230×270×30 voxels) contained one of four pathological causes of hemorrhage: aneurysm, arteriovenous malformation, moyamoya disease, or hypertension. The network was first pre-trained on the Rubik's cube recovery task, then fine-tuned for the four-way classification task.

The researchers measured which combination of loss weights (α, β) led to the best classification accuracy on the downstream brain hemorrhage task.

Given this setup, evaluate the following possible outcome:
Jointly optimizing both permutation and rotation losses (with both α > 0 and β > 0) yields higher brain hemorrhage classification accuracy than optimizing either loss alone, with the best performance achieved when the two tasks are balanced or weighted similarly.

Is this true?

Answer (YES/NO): YES